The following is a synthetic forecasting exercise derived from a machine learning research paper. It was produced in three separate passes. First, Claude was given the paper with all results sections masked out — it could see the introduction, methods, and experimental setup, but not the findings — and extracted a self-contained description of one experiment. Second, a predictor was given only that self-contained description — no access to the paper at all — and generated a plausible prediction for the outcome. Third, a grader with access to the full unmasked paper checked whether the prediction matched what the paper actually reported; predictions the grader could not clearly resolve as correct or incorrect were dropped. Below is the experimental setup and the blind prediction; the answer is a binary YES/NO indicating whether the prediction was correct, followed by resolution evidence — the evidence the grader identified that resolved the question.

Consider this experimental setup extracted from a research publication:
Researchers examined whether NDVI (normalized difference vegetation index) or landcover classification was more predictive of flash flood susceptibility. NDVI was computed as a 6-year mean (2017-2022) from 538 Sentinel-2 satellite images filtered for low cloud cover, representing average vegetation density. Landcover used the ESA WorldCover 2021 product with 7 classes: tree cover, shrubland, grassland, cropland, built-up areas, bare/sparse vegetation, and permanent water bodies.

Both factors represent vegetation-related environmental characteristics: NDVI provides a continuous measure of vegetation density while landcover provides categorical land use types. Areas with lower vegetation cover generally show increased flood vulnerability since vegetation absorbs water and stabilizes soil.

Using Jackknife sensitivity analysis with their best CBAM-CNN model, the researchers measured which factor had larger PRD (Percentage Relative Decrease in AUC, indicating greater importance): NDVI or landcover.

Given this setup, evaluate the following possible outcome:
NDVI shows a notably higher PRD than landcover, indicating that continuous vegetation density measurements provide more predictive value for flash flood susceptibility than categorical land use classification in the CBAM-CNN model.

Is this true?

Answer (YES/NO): YES